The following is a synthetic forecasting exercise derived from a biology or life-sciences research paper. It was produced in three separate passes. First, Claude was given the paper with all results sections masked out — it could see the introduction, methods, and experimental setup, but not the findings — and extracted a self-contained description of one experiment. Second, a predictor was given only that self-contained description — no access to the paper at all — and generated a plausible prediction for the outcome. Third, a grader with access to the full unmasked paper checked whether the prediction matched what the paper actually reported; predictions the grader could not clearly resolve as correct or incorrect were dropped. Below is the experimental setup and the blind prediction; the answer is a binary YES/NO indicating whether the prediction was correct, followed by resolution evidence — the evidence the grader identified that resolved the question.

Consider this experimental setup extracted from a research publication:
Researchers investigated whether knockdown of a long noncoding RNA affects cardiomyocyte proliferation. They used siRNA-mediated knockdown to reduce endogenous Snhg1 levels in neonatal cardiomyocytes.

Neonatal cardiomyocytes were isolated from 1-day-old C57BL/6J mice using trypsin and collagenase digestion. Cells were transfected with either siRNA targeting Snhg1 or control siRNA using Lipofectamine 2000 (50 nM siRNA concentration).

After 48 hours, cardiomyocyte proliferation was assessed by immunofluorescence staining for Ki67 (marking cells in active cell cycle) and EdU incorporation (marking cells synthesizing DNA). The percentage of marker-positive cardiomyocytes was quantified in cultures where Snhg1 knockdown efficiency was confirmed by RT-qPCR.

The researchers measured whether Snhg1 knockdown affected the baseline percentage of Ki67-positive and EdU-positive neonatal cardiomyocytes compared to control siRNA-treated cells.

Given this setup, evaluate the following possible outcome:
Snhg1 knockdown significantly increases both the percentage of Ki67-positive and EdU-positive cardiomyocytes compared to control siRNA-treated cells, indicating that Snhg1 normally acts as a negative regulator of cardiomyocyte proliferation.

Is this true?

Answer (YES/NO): NO